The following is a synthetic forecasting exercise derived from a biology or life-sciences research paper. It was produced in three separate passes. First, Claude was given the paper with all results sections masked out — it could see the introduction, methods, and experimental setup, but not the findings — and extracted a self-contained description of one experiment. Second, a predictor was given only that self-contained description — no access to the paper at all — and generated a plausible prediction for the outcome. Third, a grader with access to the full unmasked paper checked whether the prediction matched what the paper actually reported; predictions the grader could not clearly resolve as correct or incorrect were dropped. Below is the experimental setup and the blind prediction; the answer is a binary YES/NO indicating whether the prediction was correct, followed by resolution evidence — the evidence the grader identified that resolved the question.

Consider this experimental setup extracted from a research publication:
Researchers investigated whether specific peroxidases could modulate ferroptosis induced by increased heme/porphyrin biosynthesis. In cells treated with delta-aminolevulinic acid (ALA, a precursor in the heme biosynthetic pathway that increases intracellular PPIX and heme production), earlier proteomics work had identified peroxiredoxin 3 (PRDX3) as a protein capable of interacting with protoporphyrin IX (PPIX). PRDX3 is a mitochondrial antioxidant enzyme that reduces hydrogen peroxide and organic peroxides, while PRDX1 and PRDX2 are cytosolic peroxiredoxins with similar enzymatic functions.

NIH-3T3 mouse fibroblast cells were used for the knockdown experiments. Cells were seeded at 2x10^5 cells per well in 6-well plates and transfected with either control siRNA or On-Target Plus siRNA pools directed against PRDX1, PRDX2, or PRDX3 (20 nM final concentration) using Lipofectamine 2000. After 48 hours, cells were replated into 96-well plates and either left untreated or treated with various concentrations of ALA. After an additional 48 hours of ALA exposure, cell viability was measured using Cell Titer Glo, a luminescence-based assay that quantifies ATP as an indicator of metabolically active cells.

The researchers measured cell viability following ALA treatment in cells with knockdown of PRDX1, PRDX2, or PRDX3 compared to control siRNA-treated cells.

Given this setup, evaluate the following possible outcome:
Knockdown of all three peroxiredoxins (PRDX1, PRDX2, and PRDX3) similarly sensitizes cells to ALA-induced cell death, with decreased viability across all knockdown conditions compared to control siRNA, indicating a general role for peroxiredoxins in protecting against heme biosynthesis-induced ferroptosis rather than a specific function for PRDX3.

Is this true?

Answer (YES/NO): NO